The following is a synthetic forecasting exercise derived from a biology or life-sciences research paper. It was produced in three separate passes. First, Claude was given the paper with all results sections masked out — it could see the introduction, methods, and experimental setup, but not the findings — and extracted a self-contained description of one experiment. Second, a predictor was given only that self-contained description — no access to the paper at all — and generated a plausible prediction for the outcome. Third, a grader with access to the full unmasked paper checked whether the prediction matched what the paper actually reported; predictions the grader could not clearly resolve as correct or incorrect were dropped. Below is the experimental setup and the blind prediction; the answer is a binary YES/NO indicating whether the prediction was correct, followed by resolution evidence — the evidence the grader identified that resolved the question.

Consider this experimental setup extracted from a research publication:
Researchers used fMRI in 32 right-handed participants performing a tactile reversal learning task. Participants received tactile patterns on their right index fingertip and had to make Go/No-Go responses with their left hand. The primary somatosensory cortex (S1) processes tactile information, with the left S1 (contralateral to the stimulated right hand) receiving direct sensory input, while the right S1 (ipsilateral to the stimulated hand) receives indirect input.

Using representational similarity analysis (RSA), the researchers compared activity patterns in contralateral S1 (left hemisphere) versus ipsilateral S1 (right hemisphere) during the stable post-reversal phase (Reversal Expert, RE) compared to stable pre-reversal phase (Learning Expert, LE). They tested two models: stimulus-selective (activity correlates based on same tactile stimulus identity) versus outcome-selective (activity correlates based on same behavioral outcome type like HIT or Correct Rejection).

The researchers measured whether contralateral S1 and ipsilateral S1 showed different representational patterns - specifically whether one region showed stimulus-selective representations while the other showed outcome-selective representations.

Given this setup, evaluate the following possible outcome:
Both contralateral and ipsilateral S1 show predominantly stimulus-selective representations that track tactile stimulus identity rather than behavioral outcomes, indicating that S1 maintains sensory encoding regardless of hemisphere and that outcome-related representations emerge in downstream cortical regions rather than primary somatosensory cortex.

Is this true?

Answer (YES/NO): NO